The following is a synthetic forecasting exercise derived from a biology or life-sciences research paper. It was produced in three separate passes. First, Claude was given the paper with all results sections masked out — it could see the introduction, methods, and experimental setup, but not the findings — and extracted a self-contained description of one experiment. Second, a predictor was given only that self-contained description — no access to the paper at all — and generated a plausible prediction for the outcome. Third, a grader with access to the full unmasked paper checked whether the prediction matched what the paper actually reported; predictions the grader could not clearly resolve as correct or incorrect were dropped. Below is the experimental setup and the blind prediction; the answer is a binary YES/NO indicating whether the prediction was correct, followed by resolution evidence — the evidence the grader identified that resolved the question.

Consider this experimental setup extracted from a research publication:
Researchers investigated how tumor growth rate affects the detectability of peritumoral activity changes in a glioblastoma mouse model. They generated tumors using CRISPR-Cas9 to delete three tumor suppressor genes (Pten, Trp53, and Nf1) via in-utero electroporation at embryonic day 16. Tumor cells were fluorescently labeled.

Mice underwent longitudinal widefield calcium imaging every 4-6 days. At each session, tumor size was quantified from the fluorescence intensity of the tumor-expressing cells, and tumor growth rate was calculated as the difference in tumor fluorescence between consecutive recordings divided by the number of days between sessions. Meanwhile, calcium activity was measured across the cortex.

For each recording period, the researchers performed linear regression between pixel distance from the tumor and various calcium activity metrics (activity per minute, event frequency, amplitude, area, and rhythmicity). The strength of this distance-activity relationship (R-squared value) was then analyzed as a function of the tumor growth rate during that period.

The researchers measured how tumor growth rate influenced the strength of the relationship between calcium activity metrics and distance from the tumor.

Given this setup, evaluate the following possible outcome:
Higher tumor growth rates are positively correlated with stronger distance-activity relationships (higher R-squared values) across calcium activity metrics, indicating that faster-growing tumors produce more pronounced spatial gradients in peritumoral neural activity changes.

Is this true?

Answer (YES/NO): NO